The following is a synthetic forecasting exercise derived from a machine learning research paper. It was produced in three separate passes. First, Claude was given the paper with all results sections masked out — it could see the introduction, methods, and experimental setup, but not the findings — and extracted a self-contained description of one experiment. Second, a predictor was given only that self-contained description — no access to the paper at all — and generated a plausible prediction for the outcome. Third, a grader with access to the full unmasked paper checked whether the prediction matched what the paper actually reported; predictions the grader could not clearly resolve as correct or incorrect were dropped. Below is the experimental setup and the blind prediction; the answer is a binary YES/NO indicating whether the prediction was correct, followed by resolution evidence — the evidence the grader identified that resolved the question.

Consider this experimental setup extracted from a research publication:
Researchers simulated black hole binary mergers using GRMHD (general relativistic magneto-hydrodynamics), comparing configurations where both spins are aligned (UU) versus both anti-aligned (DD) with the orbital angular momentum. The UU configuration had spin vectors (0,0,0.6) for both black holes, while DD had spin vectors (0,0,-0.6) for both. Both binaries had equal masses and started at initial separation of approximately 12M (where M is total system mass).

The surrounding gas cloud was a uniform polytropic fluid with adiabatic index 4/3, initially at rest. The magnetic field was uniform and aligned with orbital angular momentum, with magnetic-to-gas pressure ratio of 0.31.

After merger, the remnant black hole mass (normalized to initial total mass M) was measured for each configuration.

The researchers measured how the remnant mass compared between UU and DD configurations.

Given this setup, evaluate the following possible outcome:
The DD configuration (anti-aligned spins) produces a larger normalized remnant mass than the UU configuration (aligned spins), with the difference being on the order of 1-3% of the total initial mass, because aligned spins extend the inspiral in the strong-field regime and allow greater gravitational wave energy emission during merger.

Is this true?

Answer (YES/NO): YES